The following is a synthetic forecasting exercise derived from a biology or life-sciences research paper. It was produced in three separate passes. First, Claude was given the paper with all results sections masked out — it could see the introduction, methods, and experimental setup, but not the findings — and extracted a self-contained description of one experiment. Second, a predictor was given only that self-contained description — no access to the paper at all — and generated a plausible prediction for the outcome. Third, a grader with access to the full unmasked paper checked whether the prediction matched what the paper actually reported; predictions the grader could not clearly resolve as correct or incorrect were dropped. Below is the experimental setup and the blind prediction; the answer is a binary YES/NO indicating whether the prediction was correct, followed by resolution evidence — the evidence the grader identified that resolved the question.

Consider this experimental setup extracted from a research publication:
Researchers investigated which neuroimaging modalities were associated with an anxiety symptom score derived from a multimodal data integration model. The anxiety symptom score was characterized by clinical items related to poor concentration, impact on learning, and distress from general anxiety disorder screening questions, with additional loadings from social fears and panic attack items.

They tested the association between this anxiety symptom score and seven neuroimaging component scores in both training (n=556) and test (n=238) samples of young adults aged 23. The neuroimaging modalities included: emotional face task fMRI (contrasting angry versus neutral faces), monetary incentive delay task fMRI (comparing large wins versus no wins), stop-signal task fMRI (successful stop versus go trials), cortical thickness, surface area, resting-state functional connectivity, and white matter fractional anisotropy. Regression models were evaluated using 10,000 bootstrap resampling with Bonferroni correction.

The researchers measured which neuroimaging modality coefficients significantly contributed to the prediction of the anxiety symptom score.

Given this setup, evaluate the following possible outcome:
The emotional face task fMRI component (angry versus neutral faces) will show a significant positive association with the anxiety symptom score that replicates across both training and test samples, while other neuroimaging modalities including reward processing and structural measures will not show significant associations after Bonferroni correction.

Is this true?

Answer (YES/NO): NO